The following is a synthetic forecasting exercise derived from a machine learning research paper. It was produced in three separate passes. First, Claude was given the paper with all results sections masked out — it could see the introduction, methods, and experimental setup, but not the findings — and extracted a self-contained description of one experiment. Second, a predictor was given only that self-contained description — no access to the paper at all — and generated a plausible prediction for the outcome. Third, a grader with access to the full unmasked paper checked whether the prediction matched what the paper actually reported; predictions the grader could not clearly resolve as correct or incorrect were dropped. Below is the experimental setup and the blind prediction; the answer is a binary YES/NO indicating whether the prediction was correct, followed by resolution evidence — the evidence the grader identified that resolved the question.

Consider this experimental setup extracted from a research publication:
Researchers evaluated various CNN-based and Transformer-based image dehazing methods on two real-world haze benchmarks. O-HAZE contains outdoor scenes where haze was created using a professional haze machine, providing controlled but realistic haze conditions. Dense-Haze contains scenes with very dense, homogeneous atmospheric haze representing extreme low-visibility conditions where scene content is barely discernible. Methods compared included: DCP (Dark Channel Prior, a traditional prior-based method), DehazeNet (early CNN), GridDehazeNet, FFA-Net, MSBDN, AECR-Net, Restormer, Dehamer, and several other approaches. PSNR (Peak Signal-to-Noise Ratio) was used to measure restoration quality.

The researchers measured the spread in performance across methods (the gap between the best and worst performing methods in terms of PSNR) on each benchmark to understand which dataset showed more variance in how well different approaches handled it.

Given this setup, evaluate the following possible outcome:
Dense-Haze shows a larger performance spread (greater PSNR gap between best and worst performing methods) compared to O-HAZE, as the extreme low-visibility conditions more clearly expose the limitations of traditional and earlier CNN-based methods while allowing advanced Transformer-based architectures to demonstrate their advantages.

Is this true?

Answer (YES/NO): NO